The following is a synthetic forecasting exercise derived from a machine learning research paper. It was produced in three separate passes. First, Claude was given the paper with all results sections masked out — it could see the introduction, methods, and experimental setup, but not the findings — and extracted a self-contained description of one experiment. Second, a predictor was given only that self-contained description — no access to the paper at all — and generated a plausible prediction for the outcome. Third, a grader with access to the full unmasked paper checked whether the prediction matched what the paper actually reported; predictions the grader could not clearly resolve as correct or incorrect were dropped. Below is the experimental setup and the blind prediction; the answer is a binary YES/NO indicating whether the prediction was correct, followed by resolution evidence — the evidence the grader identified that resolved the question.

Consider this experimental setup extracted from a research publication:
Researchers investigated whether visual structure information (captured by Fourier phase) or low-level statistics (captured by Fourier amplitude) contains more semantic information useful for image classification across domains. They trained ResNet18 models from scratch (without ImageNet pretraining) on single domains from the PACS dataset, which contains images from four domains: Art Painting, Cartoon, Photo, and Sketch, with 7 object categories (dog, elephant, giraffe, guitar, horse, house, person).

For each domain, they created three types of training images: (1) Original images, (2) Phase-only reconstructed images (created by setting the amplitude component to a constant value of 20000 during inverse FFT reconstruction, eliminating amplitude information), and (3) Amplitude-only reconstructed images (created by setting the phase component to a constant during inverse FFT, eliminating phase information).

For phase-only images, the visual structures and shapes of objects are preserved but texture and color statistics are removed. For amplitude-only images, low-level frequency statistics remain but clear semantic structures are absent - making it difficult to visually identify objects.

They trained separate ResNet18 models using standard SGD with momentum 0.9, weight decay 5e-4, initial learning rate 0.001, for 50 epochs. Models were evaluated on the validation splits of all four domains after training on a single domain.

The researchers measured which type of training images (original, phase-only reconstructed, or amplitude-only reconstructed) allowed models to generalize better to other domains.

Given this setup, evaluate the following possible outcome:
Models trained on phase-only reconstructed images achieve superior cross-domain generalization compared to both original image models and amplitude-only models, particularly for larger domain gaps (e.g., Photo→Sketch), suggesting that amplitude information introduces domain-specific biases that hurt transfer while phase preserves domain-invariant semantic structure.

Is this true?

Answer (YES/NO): NO